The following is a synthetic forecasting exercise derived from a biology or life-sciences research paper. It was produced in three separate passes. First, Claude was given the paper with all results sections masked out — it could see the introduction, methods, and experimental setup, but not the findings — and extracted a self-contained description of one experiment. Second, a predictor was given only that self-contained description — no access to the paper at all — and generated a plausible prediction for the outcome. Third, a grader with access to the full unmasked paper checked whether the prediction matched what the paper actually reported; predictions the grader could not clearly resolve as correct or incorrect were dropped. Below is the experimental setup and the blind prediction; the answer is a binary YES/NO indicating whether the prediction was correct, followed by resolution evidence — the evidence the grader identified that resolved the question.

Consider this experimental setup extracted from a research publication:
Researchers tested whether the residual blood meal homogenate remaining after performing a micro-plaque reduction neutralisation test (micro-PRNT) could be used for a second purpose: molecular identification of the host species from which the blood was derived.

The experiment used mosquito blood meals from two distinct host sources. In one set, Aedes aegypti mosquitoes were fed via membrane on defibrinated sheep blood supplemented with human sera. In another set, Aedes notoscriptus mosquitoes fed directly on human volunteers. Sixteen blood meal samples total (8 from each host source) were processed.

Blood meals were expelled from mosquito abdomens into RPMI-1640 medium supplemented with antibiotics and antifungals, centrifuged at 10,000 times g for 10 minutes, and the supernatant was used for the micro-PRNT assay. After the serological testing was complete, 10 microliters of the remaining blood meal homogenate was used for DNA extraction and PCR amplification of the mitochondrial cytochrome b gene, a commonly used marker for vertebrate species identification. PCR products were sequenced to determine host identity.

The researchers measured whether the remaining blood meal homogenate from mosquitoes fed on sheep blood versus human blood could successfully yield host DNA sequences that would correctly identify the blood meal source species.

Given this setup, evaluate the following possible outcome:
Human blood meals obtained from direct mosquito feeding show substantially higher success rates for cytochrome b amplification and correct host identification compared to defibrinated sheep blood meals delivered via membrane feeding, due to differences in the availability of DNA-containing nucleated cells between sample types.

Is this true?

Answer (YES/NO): NO